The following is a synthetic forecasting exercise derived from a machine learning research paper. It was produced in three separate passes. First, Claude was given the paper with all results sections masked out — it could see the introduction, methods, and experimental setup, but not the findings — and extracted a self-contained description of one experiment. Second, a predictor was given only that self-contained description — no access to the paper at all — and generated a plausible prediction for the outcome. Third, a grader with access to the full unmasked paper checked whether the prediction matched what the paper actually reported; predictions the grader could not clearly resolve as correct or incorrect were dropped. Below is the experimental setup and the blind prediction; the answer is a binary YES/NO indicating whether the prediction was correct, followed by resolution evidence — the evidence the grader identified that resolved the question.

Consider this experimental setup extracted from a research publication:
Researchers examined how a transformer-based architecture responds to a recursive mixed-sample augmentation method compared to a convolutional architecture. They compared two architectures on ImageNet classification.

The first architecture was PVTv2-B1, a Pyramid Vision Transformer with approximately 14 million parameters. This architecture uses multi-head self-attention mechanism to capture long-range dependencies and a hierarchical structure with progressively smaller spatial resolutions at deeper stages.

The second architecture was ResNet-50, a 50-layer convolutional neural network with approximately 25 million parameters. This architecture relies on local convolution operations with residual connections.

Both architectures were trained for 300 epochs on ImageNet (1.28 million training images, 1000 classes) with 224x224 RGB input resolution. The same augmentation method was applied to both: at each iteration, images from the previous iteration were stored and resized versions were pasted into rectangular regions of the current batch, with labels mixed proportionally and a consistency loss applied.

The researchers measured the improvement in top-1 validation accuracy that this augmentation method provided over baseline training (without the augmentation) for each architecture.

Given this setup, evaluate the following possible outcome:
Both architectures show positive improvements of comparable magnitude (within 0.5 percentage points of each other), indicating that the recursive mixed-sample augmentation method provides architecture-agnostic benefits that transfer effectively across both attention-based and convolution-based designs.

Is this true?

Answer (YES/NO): YES